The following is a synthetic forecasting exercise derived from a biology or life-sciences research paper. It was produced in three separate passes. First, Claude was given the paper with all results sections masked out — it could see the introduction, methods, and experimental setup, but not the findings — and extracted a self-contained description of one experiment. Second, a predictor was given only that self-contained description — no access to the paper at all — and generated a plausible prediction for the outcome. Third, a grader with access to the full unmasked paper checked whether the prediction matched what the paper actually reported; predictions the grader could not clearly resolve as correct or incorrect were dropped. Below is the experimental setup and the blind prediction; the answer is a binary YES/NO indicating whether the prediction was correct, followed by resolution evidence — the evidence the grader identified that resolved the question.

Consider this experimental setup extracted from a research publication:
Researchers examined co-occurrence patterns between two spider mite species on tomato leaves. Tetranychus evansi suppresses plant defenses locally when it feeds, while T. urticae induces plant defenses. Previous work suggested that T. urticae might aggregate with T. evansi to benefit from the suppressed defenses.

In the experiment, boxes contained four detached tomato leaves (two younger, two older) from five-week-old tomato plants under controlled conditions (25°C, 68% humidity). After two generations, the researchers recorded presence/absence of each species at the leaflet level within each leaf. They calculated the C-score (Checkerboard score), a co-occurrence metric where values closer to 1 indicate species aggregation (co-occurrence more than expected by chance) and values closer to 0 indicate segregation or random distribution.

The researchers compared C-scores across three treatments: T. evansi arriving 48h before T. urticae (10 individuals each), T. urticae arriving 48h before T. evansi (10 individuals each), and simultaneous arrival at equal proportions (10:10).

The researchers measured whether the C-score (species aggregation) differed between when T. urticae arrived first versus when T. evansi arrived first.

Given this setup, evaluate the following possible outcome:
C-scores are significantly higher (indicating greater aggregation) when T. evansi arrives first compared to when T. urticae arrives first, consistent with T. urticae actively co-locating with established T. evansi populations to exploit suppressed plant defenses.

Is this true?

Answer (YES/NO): NO